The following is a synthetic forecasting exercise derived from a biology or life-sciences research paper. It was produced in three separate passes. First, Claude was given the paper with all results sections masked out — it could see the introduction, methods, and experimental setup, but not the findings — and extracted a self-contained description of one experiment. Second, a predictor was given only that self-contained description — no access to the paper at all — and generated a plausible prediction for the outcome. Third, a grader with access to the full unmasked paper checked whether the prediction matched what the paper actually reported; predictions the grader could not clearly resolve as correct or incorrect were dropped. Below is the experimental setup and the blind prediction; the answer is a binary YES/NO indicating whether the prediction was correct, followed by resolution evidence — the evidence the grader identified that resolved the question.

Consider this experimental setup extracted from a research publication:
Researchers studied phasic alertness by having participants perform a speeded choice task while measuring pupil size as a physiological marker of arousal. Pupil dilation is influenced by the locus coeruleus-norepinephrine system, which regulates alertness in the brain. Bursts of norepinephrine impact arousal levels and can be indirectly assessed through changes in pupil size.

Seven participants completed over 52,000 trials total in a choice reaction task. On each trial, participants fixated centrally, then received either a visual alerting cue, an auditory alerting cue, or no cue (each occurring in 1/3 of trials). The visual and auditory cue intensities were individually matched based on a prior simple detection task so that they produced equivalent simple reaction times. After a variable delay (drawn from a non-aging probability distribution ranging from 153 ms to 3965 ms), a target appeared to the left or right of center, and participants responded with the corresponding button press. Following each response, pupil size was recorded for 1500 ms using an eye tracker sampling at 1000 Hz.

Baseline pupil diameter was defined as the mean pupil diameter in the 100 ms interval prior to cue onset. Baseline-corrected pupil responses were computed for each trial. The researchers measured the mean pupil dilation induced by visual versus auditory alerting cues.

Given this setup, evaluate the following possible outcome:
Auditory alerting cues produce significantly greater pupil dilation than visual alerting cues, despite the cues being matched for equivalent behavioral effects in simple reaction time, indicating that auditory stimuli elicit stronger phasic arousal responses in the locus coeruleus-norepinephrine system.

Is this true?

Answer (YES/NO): NO